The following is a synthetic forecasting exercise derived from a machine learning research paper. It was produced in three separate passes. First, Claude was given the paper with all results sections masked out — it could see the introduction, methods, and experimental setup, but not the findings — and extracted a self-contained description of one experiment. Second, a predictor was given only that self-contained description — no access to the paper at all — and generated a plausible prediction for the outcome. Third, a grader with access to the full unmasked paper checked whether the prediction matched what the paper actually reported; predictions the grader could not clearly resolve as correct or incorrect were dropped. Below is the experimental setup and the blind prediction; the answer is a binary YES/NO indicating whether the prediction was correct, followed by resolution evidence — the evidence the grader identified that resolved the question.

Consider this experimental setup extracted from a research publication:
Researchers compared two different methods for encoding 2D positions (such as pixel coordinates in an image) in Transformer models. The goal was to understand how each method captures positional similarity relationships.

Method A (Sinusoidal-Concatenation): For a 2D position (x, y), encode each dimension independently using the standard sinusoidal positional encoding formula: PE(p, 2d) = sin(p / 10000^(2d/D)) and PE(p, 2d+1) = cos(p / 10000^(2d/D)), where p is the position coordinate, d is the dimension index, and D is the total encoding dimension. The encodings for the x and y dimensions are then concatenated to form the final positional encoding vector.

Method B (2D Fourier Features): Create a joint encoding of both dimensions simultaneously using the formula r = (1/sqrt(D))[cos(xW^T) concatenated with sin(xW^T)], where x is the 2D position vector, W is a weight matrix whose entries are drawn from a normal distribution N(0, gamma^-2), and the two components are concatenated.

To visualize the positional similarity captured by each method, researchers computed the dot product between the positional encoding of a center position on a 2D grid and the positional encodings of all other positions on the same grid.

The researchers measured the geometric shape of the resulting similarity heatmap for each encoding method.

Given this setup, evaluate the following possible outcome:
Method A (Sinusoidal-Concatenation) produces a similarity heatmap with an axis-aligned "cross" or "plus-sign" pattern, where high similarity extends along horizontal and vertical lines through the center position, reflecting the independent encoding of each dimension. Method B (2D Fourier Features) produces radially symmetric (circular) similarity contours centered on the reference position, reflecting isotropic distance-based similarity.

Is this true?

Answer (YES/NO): YES